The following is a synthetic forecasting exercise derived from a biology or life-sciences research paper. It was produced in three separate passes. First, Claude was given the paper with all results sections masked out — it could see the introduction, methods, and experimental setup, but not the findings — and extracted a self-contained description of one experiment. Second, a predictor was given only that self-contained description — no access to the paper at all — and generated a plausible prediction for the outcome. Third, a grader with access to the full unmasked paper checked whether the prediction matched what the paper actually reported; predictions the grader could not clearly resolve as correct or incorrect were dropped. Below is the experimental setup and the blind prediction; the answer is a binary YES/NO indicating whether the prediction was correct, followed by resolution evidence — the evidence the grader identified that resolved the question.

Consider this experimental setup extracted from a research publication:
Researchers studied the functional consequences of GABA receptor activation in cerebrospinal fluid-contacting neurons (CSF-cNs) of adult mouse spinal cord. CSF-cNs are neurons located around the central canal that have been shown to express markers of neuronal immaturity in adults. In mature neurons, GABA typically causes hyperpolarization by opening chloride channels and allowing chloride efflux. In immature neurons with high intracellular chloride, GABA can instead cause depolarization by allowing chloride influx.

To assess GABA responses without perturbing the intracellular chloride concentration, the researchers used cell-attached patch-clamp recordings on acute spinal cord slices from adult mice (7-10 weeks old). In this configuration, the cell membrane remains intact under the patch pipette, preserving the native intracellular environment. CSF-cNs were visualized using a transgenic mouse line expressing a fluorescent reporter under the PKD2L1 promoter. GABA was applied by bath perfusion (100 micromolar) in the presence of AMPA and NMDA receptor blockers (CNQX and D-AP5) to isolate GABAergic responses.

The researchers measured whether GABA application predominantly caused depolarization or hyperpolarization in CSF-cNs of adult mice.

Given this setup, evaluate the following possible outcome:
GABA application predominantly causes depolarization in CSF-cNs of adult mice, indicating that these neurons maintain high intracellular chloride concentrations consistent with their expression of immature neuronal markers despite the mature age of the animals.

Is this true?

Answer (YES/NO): YES